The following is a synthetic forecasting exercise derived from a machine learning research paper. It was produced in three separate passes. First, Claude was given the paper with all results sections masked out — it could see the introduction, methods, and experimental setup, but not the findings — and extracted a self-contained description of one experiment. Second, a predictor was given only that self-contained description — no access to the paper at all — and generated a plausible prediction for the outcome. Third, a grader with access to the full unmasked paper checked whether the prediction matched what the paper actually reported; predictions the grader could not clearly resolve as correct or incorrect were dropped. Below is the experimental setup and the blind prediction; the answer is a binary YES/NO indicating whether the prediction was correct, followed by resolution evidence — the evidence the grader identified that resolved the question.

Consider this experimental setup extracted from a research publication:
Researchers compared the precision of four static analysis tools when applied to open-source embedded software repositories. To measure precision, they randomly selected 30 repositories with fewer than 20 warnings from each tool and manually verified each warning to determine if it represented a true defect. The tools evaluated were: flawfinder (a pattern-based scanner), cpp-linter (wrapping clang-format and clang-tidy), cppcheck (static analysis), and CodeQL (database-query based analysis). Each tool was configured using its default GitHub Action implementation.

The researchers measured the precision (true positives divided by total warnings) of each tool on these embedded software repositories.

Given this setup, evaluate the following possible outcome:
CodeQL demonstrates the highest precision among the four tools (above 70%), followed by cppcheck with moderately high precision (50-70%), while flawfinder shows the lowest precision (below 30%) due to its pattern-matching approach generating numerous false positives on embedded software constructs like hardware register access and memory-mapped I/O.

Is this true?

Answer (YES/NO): NO